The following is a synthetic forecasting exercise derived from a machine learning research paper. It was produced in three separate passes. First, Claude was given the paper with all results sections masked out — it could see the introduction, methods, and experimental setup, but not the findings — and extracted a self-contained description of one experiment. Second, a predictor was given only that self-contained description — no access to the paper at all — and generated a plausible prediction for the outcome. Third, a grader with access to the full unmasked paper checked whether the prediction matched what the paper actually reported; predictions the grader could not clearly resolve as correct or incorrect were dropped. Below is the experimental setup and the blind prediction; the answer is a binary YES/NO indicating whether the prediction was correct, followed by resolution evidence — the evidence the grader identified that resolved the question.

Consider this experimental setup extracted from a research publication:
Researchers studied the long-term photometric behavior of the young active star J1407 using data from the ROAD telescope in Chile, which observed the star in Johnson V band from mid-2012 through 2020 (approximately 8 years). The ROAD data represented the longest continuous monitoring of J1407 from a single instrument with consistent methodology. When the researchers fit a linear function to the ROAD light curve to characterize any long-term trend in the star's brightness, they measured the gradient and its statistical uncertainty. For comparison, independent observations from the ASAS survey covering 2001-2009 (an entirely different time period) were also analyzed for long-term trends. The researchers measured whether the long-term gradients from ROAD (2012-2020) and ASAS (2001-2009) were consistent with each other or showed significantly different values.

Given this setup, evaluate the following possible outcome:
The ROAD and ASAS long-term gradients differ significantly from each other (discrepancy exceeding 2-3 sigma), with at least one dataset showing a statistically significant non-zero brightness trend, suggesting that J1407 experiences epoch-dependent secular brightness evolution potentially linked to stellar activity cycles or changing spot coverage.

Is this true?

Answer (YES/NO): NO